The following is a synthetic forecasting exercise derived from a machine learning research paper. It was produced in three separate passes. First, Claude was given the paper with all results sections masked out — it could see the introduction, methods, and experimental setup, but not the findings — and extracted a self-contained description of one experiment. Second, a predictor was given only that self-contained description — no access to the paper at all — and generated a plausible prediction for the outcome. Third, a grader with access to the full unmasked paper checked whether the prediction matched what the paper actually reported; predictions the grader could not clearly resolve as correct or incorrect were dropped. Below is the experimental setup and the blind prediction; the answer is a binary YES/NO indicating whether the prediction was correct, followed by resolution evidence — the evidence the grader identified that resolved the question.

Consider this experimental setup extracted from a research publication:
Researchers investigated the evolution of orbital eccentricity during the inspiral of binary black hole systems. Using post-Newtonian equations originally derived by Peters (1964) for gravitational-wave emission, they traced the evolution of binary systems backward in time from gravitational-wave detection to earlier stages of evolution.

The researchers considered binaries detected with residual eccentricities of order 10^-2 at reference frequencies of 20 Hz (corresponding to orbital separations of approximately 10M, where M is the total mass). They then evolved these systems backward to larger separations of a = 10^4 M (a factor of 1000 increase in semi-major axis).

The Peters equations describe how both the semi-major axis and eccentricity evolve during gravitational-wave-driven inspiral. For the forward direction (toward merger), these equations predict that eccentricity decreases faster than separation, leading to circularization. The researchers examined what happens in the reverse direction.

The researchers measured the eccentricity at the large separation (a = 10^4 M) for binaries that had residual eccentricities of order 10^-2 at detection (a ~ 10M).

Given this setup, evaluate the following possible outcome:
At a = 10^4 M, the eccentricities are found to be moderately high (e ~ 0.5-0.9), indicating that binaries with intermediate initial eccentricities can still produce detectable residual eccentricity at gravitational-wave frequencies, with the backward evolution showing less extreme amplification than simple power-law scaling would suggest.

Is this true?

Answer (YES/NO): YES